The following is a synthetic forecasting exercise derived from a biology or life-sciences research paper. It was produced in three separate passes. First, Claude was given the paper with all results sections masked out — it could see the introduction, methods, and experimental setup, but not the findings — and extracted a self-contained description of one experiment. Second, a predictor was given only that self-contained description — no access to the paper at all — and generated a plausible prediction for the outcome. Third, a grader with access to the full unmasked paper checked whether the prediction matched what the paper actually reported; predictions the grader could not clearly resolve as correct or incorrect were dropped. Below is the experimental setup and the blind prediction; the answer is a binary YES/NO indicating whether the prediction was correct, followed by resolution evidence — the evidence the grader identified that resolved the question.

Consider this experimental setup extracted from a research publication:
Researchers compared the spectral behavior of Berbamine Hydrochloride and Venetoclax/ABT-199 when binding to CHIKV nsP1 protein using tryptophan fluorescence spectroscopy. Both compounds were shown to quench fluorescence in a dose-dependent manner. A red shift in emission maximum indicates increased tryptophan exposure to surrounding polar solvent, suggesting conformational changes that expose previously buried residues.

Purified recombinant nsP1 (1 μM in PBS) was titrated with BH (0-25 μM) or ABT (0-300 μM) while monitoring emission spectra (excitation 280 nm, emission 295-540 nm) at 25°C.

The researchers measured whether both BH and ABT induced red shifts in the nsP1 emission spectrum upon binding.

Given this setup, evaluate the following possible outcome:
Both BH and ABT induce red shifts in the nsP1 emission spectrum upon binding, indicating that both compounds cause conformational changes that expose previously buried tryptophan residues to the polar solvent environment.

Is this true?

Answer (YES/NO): YES